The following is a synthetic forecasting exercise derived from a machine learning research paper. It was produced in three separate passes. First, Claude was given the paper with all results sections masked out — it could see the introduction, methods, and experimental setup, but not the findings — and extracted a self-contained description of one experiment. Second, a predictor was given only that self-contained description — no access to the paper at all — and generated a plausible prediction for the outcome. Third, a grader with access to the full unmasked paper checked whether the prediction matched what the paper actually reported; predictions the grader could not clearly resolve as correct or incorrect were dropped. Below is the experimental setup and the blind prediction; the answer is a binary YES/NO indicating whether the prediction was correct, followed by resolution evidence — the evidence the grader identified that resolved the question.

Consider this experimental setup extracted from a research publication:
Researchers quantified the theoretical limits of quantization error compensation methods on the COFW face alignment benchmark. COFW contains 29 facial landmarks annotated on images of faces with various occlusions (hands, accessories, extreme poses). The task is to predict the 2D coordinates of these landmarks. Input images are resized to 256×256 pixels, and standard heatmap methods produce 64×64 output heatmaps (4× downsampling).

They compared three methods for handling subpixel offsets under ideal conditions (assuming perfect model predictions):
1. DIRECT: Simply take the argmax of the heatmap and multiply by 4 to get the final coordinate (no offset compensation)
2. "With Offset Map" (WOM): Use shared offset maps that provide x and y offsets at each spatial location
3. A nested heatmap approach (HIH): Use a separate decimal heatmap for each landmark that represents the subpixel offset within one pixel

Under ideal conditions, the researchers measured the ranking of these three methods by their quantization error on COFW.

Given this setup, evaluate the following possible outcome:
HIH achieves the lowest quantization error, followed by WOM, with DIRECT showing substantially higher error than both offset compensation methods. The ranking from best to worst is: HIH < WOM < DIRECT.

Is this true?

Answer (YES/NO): NO